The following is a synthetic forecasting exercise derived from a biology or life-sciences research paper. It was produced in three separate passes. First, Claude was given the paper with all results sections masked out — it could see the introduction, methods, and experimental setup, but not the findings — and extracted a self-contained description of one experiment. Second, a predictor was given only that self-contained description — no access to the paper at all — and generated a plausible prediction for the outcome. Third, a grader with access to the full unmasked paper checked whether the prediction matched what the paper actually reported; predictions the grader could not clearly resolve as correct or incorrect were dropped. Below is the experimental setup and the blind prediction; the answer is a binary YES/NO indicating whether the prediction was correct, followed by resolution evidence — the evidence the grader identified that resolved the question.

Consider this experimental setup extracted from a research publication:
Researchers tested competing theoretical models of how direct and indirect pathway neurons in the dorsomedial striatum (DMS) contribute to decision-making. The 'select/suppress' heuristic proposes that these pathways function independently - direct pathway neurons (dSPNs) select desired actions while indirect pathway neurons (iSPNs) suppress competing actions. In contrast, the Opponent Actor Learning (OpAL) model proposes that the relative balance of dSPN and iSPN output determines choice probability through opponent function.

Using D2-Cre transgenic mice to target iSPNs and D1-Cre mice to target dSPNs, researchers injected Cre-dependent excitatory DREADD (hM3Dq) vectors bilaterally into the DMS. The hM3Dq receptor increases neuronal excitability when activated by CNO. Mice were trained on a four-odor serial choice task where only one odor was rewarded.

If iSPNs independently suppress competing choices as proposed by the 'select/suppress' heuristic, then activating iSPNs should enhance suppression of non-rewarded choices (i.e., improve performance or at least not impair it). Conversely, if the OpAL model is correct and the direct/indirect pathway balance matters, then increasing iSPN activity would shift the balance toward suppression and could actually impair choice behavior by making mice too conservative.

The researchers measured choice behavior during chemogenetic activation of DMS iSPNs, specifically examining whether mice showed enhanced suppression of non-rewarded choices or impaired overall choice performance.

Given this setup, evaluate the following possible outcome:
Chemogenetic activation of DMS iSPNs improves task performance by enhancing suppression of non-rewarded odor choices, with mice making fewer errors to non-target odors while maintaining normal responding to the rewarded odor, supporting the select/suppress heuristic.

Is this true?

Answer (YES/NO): NO